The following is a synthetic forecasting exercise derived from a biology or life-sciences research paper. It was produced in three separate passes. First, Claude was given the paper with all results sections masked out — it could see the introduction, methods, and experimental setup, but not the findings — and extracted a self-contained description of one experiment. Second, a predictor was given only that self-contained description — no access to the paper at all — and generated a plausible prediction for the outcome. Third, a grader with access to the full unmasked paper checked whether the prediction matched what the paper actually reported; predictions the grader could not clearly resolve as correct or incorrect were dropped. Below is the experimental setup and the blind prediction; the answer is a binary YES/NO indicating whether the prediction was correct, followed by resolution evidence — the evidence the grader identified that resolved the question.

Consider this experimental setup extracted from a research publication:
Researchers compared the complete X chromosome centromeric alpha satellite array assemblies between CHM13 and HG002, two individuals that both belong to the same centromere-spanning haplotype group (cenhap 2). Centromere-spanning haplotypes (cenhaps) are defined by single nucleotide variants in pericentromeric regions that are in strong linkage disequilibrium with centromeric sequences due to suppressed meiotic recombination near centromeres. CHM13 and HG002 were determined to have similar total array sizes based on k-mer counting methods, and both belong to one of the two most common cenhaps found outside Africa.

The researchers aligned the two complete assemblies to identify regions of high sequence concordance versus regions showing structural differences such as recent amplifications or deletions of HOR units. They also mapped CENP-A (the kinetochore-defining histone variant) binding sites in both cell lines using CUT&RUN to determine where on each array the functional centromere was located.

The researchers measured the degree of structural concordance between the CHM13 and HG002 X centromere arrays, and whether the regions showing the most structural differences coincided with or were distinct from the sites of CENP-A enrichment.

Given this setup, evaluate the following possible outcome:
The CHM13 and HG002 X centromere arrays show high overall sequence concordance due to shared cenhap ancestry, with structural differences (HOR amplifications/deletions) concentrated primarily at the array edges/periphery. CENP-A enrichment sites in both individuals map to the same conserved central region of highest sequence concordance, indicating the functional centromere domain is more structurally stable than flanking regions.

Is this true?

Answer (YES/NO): NO